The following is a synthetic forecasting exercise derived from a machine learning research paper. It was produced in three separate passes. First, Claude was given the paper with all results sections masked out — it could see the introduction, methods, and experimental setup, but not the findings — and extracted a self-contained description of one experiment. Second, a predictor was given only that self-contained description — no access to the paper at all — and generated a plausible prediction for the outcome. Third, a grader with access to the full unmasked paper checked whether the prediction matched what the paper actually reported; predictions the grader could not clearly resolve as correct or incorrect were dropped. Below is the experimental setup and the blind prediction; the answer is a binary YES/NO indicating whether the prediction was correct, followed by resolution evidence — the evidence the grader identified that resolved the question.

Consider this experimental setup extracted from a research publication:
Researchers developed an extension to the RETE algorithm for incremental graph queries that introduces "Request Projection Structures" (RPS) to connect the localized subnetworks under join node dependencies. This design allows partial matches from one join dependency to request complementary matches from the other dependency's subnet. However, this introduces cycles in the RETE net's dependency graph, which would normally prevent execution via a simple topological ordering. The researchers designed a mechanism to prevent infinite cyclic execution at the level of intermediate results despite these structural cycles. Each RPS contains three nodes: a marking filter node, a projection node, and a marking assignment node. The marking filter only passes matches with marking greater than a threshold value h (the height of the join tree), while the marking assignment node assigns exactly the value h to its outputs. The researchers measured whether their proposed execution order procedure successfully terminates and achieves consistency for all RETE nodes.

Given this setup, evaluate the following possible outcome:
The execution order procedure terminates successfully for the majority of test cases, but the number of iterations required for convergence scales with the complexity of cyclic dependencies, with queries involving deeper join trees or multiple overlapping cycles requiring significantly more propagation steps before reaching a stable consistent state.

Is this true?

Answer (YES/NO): NO